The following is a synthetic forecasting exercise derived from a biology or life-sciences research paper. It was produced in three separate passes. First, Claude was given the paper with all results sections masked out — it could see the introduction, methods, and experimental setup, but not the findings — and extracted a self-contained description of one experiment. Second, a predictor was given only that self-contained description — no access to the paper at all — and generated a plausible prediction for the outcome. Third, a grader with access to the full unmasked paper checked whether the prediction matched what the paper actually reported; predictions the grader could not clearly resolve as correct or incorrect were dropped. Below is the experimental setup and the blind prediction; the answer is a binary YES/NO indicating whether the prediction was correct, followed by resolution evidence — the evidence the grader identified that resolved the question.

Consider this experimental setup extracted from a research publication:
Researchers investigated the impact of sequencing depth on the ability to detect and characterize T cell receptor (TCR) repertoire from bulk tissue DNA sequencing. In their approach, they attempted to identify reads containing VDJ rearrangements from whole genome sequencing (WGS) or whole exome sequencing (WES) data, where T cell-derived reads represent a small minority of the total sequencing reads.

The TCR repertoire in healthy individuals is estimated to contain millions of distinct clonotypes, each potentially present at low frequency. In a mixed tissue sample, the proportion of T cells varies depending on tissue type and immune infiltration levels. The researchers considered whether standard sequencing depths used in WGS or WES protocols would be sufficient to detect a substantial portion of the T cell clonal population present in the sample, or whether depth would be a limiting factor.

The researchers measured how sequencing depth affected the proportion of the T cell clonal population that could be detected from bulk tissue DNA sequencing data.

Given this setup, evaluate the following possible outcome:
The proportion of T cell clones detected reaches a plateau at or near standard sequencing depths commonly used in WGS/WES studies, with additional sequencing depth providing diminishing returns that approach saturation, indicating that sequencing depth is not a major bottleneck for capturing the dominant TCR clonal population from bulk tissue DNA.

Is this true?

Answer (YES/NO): NO